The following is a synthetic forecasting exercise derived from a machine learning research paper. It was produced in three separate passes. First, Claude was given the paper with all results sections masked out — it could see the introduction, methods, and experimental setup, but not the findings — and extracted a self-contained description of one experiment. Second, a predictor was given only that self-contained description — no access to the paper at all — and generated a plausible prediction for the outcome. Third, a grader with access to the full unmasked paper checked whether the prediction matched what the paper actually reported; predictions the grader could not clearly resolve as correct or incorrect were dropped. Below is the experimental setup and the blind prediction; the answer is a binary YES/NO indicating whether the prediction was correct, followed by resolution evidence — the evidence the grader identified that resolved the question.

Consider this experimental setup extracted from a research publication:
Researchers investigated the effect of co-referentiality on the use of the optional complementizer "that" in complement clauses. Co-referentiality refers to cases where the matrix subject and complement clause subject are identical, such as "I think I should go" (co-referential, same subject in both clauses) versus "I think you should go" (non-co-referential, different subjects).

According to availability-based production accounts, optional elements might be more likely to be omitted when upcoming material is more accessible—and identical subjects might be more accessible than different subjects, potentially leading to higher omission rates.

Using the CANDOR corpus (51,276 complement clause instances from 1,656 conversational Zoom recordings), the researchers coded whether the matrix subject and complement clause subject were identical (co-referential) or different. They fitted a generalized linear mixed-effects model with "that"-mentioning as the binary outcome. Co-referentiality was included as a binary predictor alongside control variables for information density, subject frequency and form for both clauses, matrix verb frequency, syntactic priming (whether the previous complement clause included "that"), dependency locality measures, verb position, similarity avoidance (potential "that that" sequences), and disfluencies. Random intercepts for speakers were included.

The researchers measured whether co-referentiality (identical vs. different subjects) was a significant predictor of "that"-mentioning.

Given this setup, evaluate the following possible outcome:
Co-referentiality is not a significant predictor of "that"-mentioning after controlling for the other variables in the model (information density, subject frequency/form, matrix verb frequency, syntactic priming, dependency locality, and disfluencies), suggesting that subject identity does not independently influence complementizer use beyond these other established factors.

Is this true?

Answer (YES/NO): YES